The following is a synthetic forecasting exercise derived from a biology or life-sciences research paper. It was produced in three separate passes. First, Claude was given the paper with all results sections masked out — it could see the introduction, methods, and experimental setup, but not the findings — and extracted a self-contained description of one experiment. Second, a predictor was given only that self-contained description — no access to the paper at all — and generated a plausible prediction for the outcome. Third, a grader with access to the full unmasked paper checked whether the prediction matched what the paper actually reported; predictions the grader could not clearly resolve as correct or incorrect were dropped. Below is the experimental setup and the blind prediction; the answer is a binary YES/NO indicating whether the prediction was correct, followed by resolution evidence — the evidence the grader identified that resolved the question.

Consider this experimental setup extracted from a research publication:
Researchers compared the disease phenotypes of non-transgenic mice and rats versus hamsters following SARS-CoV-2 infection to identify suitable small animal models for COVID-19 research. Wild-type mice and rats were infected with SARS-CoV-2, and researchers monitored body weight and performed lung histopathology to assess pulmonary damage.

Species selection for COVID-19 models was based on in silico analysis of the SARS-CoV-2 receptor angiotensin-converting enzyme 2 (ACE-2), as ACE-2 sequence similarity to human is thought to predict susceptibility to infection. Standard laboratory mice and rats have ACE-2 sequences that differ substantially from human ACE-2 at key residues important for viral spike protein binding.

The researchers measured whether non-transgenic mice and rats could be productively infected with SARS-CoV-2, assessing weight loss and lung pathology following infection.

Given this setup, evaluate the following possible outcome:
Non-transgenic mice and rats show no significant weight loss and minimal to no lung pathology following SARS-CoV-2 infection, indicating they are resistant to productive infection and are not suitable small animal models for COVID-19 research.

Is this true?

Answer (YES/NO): YES